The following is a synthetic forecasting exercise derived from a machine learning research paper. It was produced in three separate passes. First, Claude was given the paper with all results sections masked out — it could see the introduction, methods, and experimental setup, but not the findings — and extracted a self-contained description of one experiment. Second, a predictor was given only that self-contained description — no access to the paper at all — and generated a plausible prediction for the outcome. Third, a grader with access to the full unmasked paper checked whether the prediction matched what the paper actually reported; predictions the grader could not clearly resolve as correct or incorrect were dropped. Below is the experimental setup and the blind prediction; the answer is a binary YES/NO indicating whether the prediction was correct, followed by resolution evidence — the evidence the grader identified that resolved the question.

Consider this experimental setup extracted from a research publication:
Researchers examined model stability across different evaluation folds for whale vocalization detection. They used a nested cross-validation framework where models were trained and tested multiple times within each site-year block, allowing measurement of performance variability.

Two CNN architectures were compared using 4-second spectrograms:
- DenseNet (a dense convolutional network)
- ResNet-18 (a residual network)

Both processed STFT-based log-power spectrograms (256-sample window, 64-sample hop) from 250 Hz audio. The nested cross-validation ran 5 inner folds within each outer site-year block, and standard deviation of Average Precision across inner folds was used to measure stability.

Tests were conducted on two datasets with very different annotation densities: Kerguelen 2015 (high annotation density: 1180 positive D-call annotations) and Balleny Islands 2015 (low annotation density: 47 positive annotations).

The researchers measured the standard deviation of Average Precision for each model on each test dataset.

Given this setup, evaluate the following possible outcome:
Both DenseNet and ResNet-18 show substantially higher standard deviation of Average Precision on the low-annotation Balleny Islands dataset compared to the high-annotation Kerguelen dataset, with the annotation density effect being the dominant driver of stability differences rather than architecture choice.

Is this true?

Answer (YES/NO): NO